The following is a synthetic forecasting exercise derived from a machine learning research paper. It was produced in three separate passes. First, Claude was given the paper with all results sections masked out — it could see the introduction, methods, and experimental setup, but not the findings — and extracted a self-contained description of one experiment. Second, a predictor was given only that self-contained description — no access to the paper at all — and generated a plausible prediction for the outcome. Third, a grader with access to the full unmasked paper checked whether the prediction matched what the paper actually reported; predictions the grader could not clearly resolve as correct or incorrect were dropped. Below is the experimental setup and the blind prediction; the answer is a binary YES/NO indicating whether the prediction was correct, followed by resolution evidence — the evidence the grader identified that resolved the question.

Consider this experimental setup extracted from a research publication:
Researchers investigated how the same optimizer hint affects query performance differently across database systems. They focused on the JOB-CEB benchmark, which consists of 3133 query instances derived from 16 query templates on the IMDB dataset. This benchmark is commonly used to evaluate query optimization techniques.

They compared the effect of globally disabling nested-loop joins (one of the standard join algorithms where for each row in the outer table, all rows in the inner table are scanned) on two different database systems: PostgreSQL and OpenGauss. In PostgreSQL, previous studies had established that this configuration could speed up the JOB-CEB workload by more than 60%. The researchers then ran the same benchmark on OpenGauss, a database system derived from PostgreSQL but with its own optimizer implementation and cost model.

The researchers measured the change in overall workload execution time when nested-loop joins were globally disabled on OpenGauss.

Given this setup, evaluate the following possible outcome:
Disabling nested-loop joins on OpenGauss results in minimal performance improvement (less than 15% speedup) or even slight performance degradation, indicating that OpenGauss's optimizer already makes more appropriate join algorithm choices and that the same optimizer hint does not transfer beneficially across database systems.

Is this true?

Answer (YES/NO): NO